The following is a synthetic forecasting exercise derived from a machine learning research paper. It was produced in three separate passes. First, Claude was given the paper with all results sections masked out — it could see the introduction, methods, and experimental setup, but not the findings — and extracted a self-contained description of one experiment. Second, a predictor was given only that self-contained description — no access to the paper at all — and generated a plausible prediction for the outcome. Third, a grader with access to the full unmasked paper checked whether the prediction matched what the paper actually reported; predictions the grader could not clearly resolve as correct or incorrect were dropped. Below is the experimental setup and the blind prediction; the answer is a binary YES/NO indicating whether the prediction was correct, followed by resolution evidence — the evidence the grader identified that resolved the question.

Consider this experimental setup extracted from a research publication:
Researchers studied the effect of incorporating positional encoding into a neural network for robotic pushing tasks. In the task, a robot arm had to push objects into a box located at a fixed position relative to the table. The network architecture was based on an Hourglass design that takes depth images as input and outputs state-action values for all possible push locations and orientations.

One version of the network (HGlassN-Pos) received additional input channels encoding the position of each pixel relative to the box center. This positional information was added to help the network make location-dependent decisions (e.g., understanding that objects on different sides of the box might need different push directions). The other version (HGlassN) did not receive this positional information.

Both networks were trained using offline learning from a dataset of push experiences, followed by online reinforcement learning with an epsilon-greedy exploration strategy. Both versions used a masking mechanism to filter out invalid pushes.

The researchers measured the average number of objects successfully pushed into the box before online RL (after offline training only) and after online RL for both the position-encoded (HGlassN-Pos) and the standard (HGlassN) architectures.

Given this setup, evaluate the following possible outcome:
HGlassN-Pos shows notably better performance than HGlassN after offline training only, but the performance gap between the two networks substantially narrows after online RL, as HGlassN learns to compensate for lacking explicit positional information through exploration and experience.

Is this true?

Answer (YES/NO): NO